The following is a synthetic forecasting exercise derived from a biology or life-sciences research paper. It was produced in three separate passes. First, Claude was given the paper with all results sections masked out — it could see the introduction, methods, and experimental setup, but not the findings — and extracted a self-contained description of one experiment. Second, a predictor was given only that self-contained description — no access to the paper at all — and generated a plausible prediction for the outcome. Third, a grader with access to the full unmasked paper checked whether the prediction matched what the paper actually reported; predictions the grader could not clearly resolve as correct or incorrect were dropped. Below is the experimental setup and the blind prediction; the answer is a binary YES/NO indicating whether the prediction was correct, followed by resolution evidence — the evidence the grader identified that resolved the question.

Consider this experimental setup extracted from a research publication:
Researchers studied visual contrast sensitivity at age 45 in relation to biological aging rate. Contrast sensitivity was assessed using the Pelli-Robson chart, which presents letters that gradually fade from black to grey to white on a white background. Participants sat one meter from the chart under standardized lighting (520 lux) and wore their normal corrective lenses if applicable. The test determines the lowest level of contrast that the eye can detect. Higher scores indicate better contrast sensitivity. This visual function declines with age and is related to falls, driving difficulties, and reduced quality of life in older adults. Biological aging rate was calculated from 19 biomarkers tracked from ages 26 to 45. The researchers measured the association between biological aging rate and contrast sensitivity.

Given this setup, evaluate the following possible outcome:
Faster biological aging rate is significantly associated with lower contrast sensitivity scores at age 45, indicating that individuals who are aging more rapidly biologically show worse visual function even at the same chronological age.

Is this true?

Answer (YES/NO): YES